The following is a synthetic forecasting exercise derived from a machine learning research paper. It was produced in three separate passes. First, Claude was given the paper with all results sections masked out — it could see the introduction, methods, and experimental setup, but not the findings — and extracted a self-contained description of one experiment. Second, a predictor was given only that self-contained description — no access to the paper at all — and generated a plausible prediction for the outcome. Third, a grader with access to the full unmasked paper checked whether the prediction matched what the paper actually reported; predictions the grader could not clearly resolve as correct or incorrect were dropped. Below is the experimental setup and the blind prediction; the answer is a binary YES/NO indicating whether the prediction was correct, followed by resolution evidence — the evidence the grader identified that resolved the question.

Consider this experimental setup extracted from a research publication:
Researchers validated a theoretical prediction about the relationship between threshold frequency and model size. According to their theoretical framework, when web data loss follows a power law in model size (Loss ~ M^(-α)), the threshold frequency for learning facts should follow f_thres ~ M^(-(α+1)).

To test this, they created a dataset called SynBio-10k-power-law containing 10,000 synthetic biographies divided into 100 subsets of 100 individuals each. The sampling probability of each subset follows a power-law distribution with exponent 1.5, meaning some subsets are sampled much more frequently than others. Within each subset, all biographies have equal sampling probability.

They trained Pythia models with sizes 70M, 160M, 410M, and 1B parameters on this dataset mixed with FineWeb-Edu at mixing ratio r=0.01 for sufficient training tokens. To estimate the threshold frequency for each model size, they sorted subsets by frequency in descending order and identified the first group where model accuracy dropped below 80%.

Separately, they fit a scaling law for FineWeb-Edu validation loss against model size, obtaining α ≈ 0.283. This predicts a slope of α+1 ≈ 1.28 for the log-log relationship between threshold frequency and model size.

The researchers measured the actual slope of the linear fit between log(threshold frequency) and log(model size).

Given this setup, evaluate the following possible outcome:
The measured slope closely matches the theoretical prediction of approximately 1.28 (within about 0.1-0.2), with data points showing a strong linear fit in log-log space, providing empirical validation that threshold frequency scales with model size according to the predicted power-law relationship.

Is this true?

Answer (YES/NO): YES